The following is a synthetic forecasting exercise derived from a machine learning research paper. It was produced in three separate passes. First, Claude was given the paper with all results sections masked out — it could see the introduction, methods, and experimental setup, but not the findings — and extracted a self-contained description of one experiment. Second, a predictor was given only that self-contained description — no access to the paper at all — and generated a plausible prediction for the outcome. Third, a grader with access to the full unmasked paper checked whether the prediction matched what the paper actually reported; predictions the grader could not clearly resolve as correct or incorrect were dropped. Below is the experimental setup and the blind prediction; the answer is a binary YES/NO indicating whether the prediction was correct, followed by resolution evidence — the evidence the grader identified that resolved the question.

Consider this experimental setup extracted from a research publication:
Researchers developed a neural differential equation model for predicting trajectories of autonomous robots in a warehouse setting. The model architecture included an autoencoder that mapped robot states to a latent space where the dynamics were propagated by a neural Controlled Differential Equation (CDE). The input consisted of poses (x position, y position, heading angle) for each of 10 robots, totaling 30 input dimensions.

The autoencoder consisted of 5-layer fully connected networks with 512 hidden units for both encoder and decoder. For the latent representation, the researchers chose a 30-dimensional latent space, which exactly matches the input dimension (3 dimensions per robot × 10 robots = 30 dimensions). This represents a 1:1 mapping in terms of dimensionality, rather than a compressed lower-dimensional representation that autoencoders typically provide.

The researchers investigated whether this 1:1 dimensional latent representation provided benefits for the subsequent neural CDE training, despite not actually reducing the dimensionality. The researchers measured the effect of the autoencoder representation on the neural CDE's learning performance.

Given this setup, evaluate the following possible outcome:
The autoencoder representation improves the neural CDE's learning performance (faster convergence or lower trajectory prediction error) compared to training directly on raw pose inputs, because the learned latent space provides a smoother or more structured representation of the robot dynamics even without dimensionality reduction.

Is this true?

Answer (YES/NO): YES